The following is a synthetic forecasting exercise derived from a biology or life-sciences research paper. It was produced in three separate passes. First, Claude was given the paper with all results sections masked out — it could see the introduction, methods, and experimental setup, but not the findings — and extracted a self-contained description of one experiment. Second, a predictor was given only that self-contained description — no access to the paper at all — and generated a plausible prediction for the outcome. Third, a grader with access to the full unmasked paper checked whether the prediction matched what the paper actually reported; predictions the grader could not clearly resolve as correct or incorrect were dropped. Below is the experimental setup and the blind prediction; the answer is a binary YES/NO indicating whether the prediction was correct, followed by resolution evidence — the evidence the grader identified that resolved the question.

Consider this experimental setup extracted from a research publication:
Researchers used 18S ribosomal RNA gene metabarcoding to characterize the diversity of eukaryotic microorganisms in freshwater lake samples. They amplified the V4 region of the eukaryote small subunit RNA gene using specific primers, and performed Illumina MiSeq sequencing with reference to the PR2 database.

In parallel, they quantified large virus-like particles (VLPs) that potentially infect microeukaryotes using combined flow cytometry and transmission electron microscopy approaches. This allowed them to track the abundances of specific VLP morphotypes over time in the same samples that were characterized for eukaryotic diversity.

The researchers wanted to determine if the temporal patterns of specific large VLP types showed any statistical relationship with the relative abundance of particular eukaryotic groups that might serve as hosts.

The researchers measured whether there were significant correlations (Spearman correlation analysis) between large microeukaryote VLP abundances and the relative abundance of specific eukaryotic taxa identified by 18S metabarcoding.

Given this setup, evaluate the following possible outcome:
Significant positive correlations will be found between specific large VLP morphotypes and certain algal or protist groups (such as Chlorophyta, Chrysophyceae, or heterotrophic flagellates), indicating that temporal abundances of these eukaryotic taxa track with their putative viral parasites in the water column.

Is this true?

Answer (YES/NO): NO